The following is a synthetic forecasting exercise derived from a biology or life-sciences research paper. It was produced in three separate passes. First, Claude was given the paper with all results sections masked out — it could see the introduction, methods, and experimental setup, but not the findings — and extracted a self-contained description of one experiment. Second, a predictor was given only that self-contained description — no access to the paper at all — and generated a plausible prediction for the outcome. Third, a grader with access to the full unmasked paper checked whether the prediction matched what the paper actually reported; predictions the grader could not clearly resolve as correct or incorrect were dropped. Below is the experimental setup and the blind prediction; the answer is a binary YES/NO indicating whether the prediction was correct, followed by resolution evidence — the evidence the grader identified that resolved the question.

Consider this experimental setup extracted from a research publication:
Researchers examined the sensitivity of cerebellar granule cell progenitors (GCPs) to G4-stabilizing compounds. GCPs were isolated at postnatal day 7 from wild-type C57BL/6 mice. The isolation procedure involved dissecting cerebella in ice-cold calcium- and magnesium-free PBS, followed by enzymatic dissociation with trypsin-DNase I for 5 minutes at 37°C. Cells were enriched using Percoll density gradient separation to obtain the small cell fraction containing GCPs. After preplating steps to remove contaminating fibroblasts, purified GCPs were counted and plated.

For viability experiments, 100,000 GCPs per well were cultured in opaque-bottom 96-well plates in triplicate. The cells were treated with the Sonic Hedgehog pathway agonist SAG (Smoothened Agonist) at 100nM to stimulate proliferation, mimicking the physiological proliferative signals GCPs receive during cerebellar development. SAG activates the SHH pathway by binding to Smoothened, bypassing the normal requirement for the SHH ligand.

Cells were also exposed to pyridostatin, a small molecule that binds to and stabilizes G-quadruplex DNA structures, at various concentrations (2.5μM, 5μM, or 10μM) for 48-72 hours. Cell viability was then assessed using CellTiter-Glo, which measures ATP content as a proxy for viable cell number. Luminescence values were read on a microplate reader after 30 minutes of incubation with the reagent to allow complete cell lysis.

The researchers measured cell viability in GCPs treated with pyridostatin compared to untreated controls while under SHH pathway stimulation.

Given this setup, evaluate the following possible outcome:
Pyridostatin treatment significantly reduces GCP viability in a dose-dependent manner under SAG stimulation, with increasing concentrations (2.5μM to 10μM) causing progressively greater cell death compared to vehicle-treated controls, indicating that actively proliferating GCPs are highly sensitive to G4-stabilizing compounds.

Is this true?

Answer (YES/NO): NO